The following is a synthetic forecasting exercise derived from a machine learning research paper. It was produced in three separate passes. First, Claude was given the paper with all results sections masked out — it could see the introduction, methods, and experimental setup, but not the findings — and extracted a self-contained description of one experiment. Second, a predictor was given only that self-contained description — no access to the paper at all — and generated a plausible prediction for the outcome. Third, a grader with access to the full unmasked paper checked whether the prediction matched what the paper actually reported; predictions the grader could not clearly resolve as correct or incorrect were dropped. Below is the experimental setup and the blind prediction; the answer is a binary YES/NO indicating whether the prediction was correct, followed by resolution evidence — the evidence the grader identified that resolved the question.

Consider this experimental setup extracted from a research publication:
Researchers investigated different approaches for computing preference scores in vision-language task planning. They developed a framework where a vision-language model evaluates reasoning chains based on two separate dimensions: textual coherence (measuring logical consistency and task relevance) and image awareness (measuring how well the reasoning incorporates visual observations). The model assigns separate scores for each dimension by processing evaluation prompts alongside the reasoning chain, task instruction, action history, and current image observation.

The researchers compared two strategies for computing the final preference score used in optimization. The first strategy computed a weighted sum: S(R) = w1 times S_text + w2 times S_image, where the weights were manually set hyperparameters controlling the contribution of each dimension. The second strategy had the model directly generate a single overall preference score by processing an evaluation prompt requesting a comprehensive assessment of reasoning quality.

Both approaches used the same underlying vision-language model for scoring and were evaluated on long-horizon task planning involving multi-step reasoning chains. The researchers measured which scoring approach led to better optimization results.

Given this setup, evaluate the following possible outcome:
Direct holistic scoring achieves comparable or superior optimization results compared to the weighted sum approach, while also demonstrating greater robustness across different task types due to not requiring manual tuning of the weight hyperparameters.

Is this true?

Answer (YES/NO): NO